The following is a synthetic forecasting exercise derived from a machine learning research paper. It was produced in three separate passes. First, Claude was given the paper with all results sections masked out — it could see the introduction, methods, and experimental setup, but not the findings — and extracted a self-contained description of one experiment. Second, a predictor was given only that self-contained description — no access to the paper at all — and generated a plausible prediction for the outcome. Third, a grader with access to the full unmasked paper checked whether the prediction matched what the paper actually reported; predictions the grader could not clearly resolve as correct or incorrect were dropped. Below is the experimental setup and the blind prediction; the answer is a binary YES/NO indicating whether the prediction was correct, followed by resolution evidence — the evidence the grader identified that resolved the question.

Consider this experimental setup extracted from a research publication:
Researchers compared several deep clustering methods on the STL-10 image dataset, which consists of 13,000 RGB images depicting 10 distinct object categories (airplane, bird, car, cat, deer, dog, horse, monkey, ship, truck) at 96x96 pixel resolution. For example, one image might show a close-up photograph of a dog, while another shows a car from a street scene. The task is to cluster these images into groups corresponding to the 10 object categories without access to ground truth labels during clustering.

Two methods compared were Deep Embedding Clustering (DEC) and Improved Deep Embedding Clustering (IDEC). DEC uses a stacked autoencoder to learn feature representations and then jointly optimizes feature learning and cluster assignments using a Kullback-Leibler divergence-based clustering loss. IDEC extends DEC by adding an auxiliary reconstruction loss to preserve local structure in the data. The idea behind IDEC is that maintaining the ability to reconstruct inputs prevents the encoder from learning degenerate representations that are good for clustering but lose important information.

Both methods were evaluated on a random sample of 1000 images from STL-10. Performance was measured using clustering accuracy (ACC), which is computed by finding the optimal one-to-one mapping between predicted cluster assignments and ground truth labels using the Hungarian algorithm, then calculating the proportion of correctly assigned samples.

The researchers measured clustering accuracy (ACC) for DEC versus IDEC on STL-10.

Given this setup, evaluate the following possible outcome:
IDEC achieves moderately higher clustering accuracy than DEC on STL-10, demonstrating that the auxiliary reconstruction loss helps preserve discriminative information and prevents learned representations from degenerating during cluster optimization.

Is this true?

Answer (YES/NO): NO